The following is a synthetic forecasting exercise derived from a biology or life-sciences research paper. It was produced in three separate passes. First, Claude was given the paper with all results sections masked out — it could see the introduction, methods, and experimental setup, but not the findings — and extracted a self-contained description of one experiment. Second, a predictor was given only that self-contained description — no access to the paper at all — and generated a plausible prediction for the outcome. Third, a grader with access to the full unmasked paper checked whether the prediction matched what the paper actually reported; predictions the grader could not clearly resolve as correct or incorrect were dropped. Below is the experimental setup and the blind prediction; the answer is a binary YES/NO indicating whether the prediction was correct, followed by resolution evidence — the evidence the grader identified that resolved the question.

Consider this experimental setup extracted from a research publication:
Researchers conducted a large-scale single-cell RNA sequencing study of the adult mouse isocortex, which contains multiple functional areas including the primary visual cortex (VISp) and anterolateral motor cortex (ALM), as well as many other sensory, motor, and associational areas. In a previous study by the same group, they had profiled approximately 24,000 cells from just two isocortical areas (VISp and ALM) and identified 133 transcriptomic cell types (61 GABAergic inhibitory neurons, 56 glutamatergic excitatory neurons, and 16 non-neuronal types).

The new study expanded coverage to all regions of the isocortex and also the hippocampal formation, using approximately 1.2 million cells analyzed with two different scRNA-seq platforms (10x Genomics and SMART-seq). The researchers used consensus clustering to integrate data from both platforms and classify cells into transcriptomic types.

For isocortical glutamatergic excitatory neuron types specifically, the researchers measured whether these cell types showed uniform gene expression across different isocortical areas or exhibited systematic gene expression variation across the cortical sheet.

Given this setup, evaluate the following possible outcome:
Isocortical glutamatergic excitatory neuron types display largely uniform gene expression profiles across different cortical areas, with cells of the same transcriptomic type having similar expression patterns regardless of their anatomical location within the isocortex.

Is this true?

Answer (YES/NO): NO